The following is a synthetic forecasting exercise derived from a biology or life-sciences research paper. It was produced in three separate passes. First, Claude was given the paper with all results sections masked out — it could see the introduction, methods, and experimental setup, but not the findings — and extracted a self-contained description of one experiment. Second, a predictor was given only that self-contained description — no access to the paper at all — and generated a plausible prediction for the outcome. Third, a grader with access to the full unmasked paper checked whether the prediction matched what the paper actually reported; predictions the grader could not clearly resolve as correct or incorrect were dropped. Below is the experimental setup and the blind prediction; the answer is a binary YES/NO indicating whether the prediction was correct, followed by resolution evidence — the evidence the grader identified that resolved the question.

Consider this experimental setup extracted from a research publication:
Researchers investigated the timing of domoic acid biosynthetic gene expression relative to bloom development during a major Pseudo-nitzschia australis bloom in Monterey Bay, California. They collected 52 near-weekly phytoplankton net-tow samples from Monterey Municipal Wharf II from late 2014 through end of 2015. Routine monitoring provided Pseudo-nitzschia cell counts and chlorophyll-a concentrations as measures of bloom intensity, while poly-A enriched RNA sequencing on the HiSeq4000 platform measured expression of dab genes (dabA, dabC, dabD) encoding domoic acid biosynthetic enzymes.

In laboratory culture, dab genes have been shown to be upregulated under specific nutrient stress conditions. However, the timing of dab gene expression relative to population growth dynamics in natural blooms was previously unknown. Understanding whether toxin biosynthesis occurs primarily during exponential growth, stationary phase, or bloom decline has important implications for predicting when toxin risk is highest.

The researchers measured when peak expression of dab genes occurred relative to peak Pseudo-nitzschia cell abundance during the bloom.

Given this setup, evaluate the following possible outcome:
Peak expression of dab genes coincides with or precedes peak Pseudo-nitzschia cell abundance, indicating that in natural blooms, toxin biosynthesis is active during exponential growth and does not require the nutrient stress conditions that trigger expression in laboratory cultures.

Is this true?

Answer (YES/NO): NO